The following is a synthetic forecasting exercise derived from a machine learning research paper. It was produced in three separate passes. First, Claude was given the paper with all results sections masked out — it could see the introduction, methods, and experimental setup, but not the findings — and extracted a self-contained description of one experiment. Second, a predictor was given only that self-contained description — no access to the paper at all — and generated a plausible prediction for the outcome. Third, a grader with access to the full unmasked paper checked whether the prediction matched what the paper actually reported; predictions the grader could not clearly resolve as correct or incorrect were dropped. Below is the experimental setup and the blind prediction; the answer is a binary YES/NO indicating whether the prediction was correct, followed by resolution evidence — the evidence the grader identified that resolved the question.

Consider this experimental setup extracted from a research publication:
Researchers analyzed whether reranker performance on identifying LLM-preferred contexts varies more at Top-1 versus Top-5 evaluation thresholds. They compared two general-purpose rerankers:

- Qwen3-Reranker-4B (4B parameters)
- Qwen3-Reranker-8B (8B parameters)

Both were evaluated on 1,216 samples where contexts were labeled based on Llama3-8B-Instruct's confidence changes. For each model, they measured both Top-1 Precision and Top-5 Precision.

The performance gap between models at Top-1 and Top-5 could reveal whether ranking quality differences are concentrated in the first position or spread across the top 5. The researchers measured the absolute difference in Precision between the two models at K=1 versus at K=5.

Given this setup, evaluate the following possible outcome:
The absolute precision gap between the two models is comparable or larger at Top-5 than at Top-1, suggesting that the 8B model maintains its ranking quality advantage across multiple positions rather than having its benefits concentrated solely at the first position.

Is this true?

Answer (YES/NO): NO